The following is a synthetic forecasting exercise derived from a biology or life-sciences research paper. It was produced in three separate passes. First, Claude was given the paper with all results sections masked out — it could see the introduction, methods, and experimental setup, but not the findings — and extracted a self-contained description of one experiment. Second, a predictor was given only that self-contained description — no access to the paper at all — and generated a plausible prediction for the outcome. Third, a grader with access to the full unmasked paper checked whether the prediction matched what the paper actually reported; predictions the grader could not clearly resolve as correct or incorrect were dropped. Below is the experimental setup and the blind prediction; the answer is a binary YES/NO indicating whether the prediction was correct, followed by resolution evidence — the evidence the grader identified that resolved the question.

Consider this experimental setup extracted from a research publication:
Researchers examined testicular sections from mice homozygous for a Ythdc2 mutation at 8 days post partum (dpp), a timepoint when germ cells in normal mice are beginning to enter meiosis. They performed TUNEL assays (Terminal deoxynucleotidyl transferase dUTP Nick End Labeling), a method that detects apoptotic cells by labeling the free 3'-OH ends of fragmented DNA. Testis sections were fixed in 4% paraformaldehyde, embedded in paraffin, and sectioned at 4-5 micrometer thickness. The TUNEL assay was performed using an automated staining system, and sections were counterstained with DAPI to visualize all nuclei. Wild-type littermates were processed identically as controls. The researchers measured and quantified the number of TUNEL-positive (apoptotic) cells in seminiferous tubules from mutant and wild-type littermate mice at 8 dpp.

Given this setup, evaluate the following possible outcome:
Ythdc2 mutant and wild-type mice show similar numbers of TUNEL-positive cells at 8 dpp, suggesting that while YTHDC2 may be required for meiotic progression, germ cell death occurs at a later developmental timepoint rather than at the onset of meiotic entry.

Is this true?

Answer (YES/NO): YES